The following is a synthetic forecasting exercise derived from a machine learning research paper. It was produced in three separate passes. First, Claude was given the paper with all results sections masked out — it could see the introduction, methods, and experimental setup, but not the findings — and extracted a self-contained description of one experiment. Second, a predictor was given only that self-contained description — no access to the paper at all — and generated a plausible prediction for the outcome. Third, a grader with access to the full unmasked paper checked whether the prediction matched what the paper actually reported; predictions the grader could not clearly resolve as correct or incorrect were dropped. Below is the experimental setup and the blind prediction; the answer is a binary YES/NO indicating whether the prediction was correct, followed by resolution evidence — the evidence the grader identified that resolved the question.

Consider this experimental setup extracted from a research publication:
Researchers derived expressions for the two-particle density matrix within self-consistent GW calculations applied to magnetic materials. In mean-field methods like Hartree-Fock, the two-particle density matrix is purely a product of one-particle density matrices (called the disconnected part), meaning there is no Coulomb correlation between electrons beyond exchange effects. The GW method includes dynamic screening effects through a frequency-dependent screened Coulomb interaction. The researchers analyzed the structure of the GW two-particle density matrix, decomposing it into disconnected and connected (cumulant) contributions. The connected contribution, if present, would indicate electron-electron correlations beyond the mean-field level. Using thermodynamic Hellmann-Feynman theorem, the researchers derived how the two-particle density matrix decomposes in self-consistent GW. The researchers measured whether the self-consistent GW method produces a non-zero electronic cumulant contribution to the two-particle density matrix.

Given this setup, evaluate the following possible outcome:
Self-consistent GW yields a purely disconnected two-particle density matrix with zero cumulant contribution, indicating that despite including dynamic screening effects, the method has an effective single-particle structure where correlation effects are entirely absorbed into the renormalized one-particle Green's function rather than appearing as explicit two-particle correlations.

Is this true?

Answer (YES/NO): NO